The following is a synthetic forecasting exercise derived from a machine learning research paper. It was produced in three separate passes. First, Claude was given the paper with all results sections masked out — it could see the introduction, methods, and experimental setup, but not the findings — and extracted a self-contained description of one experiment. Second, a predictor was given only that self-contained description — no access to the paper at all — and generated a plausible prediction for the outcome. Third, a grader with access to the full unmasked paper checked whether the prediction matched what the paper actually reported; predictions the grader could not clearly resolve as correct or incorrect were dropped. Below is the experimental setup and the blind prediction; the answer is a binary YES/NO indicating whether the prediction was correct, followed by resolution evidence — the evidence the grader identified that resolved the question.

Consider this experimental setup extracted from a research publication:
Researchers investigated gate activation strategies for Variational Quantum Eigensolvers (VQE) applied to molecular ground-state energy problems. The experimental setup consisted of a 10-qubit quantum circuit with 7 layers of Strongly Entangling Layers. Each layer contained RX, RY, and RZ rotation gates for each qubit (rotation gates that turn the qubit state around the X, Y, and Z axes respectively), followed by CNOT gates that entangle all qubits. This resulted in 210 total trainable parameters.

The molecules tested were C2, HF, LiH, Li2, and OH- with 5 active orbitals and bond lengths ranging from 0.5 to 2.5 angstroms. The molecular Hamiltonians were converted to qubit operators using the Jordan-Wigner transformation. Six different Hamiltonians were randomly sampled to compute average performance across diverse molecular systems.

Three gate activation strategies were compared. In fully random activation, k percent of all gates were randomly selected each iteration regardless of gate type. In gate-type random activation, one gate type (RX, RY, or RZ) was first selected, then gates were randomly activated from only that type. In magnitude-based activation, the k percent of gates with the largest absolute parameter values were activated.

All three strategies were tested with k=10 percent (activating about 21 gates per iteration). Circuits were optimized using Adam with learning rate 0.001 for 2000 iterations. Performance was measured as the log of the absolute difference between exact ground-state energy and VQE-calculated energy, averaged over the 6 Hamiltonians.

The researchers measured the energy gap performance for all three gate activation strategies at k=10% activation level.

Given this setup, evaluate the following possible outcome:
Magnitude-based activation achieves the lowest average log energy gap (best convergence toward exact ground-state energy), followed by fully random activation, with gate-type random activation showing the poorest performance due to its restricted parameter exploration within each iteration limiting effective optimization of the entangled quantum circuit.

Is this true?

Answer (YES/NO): NO